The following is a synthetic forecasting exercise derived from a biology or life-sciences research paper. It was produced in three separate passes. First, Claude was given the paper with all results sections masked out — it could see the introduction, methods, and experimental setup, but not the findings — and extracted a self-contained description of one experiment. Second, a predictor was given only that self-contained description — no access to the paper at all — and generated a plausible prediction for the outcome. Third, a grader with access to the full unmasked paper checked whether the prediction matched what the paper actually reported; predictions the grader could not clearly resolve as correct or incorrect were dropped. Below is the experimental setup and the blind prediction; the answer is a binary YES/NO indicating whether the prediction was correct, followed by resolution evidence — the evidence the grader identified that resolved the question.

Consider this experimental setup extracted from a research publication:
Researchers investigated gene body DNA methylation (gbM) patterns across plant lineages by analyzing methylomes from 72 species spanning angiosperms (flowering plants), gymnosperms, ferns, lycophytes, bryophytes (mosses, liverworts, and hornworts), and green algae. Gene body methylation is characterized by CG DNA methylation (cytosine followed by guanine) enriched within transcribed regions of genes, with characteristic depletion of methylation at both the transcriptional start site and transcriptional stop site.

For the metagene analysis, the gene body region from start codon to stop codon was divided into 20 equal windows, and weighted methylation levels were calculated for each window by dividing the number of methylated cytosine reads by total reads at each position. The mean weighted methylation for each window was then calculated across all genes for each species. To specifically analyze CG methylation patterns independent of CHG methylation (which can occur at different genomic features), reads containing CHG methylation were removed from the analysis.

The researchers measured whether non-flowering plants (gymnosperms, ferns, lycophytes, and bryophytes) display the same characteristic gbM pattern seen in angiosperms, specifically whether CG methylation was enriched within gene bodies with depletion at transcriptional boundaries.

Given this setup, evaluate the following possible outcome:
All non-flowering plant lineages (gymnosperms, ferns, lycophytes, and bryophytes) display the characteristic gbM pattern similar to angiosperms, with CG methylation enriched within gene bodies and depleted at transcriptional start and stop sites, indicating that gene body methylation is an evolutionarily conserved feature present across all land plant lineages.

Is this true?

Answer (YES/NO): NO